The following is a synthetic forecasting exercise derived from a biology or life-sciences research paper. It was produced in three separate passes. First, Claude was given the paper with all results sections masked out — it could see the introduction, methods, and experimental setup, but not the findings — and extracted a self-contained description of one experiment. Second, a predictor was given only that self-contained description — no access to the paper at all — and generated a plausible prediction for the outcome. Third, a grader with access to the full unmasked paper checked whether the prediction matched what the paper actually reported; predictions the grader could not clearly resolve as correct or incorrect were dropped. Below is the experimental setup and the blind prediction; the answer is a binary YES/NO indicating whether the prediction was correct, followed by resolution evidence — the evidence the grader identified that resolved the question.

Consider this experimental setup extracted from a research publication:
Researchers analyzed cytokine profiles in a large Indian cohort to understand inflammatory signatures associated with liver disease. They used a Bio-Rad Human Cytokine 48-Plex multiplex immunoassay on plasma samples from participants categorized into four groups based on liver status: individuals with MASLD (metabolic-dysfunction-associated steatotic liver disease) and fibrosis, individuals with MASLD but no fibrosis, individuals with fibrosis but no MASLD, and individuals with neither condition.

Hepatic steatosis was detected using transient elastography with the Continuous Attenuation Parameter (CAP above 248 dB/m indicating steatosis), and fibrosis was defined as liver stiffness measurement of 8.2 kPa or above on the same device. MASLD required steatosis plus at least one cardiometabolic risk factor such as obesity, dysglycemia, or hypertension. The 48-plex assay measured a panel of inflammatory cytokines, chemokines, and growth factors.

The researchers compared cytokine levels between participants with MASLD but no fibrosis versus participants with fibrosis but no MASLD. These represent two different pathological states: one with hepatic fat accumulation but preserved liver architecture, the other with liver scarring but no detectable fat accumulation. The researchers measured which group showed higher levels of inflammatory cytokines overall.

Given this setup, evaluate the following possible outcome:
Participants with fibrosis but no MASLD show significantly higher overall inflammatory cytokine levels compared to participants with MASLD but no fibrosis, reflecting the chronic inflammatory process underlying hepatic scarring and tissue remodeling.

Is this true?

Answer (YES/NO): YES